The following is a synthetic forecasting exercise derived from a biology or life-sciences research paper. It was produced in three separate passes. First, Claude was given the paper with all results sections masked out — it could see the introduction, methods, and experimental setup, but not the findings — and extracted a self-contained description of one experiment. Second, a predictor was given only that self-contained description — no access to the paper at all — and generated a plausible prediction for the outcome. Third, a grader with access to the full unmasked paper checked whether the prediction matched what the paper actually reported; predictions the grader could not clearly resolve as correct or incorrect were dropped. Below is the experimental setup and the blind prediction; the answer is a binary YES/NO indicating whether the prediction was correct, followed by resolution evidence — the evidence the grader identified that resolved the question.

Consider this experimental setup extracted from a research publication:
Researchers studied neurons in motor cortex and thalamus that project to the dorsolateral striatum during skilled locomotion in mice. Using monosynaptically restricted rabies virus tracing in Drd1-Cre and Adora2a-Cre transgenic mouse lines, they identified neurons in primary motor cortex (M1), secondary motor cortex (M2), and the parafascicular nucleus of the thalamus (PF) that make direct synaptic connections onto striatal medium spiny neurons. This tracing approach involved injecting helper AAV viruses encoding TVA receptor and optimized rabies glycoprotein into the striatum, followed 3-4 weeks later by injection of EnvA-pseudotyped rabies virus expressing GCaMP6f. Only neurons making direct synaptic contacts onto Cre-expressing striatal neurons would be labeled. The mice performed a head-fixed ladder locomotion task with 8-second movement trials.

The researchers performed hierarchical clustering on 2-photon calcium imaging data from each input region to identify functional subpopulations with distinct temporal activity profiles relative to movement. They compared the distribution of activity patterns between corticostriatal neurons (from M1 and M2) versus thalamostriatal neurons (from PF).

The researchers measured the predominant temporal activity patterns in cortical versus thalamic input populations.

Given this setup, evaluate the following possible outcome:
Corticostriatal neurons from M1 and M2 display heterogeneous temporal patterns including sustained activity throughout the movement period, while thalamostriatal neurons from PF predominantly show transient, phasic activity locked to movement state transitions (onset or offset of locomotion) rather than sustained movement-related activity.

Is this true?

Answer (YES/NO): NO